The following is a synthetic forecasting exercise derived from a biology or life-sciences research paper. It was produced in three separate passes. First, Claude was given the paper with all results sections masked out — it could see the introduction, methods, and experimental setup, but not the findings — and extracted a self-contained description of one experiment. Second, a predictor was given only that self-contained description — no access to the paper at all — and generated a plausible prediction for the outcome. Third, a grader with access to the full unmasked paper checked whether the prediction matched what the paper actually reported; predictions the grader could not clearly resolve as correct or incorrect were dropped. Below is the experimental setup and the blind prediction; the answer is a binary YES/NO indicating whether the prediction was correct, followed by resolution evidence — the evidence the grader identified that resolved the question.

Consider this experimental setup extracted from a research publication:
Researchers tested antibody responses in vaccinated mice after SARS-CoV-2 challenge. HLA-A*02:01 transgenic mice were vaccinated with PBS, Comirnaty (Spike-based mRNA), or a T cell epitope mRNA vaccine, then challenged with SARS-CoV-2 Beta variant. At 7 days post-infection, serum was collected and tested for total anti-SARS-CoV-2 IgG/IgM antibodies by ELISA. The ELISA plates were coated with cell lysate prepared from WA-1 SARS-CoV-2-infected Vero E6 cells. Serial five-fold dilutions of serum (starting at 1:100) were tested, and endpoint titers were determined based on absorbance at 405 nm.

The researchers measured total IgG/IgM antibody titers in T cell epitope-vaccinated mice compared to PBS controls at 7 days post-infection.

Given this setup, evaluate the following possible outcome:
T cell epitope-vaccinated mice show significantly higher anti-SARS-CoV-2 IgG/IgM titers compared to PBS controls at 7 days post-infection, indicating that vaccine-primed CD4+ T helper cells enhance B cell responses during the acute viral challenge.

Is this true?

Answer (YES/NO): NO